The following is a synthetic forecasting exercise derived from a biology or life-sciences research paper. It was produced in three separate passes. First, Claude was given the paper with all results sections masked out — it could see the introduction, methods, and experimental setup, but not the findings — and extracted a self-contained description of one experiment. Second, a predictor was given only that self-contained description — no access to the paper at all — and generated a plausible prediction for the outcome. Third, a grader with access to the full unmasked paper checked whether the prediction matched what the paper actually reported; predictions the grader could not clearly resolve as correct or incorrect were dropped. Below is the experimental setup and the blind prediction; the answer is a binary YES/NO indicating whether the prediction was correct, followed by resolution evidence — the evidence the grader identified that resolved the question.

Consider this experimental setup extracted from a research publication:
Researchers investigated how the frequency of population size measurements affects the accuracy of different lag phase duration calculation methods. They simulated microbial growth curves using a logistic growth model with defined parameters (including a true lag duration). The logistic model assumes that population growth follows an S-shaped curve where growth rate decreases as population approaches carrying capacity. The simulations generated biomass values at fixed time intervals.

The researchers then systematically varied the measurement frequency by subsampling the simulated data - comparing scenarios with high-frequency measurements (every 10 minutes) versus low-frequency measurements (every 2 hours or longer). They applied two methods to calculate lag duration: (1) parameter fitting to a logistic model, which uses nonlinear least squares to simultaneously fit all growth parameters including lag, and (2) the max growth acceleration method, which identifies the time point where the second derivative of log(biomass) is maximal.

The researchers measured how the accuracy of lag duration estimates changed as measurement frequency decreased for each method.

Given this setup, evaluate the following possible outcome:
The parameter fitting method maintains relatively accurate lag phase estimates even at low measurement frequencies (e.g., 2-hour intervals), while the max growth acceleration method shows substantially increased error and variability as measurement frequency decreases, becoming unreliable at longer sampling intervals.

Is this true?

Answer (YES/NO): YES